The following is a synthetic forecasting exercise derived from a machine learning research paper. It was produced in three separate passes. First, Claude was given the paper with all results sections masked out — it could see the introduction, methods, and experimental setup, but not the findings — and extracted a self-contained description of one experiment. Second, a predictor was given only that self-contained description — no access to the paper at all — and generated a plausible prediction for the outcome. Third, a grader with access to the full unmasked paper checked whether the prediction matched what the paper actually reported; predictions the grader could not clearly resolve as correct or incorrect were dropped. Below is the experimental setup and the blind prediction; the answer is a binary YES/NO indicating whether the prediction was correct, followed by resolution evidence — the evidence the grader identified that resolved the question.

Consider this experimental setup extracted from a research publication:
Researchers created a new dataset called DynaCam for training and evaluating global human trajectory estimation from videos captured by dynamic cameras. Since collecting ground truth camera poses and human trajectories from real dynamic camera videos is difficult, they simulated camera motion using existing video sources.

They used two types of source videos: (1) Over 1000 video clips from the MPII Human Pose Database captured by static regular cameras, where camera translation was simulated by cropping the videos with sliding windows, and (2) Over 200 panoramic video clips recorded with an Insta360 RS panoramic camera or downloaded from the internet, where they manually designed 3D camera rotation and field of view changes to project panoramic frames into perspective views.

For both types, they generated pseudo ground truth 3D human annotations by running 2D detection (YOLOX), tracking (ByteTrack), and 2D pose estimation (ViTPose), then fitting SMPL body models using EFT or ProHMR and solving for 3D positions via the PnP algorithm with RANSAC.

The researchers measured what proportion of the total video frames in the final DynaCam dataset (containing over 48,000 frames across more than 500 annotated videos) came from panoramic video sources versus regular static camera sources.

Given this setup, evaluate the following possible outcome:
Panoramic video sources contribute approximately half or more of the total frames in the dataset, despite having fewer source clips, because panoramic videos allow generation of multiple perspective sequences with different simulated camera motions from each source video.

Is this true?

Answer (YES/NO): YES